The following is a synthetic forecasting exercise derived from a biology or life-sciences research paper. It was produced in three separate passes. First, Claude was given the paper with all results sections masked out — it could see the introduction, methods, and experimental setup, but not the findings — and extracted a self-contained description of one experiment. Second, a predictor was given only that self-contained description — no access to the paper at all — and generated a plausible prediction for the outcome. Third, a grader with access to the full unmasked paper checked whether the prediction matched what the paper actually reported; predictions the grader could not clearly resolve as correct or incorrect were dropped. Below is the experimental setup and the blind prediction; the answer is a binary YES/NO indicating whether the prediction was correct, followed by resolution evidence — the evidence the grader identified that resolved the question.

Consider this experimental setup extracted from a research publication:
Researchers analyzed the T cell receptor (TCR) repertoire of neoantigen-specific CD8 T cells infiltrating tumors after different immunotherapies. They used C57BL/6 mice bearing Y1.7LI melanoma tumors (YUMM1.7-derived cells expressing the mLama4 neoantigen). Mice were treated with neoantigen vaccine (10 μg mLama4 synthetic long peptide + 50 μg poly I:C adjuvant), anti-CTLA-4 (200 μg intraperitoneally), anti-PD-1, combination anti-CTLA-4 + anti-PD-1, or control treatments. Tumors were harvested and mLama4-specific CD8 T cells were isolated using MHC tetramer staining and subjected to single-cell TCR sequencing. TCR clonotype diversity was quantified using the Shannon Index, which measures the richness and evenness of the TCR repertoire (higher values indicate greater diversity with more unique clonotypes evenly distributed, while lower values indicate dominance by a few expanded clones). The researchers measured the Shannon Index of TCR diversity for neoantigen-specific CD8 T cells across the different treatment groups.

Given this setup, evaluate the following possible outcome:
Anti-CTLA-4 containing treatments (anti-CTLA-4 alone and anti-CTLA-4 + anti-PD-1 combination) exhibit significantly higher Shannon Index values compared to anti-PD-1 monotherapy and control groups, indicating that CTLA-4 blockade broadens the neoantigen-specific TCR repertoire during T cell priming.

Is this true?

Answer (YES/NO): NO